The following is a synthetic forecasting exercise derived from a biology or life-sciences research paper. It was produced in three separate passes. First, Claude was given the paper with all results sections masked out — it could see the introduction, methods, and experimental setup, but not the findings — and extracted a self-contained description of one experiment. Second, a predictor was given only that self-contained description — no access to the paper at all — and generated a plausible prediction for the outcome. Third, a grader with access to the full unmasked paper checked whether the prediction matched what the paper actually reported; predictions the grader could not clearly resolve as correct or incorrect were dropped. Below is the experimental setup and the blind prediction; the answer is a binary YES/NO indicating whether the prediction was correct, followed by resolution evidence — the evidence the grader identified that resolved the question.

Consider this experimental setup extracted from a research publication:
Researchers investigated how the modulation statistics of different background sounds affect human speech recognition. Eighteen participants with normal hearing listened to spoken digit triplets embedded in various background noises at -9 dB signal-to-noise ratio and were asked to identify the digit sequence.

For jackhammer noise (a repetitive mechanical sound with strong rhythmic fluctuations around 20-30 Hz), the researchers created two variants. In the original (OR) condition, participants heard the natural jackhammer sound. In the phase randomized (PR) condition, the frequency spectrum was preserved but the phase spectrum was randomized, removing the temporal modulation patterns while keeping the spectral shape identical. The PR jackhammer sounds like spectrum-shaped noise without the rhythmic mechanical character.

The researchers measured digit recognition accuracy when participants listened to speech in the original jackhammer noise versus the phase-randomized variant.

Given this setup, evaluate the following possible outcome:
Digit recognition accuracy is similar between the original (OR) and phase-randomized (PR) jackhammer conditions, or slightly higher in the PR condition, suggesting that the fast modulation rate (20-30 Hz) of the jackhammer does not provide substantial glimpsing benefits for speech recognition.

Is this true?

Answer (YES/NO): NO